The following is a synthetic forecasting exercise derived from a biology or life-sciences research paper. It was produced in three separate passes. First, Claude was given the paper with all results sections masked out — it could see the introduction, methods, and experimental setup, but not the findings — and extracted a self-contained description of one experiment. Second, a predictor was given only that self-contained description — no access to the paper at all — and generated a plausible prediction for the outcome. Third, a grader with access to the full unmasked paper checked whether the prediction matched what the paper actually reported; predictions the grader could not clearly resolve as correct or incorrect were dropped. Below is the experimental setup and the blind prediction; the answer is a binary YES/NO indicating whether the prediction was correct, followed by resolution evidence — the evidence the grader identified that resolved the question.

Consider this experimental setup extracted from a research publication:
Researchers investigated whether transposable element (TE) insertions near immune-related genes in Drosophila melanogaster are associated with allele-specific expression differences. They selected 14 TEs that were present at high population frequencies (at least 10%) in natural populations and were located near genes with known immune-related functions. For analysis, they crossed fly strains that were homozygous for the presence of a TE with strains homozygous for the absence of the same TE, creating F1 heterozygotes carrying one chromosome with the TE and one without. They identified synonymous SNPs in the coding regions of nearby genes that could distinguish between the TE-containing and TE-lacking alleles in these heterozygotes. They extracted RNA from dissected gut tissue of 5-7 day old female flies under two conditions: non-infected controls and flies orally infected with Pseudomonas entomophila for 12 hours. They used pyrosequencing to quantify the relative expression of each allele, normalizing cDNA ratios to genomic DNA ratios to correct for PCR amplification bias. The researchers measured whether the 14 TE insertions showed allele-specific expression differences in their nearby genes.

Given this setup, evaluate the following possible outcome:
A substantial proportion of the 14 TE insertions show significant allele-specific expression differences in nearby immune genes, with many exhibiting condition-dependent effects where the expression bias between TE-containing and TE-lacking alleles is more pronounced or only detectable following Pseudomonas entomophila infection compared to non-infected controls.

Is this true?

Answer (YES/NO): NO